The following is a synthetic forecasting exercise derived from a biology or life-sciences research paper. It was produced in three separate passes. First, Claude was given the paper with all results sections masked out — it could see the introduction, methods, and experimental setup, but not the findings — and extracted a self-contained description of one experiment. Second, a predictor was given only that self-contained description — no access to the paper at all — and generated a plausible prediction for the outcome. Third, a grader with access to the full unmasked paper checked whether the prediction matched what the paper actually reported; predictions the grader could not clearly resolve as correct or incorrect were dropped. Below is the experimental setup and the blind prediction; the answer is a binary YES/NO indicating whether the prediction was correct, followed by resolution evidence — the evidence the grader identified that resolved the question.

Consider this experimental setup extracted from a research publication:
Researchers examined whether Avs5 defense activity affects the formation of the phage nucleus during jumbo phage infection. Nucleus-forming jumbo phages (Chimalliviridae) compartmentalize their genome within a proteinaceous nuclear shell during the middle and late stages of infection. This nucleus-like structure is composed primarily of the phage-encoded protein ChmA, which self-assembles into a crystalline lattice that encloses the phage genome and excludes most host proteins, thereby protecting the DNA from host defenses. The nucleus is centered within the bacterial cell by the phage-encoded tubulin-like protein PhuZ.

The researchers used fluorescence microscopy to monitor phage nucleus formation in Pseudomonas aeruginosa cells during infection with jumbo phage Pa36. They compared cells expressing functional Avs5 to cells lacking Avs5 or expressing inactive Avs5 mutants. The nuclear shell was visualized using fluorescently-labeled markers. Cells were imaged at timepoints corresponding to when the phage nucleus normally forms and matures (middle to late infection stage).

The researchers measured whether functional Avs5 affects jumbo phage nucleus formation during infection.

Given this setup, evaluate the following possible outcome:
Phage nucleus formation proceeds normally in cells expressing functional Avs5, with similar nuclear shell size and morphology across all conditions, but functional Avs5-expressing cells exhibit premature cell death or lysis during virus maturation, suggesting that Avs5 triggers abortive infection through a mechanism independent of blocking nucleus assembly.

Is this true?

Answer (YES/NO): NO